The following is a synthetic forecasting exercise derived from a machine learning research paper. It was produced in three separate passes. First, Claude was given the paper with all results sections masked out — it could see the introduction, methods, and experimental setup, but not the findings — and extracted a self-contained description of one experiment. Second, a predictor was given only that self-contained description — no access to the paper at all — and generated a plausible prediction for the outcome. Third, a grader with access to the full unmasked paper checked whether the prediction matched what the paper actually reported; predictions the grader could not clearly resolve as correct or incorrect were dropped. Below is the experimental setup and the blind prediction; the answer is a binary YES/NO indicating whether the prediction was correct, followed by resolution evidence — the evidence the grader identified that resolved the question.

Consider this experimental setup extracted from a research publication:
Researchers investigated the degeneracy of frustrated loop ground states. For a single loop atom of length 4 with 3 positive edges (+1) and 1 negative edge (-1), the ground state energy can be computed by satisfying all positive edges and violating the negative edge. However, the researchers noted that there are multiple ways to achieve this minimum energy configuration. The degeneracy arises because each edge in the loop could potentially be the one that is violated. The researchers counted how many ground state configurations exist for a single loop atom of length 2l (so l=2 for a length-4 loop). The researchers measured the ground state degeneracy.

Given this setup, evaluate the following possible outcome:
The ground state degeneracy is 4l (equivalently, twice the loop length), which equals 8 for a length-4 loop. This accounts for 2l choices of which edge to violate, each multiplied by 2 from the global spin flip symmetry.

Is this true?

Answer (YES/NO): NO